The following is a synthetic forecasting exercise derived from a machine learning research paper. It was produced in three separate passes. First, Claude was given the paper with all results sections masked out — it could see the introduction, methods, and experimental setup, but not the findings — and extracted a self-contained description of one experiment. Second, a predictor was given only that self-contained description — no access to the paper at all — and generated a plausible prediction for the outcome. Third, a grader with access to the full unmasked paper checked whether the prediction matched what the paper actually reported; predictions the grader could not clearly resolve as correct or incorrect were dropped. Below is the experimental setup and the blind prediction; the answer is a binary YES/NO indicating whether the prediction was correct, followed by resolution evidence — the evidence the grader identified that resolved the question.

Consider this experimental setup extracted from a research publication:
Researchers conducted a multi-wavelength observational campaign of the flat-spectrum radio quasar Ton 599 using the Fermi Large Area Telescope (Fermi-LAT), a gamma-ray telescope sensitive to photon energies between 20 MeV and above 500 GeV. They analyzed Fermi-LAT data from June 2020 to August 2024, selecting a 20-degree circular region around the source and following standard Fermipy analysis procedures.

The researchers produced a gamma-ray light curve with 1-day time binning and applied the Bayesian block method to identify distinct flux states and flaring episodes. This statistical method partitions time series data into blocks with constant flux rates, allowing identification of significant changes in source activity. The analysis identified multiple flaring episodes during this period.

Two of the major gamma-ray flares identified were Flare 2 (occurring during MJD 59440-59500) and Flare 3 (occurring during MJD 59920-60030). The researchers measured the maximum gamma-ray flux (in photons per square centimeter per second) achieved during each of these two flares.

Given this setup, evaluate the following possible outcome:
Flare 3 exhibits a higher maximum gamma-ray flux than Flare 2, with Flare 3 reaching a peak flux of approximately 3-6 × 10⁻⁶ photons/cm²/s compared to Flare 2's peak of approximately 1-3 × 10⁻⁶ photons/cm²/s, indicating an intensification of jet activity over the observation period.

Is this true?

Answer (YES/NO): YES